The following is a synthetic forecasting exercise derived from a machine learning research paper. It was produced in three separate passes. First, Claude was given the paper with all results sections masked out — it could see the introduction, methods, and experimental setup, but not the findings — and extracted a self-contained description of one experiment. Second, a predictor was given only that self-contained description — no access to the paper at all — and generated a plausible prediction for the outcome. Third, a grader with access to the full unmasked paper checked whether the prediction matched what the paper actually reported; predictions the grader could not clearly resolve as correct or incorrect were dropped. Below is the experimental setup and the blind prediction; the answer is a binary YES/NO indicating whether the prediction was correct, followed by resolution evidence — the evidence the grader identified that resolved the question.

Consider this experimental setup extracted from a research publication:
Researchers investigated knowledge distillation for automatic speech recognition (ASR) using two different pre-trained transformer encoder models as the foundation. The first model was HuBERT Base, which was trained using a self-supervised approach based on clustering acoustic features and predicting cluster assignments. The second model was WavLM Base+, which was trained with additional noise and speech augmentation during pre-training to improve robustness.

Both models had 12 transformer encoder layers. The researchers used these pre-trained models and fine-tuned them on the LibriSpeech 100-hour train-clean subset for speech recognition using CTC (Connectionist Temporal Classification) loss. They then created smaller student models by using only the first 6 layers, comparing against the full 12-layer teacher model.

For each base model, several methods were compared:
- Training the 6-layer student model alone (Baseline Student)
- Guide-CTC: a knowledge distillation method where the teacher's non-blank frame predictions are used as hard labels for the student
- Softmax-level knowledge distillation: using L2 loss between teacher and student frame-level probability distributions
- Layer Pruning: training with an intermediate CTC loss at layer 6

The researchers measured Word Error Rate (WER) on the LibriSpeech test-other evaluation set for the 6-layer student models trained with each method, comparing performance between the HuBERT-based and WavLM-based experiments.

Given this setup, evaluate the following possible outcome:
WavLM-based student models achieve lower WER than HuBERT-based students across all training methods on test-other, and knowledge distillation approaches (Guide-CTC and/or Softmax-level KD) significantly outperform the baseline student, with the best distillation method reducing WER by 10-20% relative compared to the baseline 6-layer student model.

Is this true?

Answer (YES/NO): NO